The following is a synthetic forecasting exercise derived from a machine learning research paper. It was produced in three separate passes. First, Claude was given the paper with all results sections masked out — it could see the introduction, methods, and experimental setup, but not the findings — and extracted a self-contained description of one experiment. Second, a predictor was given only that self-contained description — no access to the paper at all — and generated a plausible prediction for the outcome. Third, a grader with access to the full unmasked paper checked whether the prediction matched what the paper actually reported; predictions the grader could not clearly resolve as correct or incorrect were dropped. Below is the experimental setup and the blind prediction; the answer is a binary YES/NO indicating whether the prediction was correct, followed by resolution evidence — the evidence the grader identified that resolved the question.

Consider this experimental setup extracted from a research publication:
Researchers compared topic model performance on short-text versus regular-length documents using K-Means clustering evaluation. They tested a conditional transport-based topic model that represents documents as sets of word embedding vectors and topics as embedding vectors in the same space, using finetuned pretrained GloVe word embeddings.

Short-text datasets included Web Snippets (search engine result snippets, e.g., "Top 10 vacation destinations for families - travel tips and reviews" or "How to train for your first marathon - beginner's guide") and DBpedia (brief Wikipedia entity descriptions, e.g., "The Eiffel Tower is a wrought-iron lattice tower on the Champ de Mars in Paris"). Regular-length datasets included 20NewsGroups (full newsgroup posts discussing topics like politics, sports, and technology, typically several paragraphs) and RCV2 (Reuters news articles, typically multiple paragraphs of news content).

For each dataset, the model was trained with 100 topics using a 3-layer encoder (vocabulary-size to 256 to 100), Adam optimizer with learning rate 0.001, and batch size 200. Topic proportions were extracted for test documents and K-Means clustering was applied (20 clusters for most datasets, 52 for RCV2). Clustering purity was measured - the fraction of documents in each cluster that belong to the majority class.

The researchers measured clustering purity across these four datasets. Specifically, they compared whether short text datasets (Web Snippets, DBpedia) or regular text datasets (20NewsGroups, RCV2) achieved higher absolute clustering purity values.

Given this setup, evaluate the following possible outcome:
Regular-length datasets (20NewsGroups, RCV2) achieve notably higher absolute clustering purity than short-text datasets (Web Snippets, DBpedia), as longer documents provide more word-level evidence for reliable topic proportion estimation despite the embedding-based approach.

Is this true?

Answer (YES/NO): NO